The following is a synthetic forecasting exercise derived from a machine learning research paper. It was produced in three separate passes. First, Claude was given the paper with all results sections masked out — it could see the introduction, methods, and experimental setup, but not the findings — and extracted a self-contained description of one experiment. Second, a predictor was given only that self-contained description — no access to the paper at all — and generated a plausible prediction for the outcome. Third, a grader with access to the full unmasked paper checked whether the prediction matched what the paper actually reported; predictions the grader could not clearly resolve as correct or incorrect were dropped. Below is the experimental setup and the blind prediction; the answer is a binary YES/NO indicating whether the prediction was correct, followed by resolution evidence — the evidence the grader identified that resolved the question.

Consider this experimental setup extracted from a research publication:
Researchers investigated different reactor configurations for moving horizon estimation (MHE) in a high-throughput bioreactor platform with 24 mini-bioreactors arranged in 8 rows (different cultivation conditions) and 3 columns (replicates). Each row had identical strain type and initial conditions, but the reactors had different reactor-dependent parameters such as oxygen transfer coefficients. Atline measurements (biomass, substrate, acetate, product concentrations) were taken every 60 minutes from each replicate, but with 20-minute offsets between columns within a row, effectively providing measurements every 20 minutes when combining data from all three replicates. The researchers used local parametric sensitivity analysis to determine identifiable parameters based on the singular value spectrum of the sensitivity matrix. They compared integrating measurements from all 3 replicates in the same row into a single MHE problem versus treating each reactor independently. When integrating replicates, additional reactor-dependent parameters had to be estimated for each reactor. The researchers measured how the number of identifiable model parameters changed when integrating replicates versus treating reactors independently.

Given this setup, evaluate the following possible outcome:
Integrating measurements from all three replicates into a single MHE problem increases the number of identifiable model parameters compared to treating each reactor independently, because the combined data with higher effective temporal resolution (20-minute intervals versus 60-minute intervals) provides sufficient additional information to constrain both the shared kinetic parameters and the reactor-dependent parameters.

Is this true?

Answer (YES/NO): YES